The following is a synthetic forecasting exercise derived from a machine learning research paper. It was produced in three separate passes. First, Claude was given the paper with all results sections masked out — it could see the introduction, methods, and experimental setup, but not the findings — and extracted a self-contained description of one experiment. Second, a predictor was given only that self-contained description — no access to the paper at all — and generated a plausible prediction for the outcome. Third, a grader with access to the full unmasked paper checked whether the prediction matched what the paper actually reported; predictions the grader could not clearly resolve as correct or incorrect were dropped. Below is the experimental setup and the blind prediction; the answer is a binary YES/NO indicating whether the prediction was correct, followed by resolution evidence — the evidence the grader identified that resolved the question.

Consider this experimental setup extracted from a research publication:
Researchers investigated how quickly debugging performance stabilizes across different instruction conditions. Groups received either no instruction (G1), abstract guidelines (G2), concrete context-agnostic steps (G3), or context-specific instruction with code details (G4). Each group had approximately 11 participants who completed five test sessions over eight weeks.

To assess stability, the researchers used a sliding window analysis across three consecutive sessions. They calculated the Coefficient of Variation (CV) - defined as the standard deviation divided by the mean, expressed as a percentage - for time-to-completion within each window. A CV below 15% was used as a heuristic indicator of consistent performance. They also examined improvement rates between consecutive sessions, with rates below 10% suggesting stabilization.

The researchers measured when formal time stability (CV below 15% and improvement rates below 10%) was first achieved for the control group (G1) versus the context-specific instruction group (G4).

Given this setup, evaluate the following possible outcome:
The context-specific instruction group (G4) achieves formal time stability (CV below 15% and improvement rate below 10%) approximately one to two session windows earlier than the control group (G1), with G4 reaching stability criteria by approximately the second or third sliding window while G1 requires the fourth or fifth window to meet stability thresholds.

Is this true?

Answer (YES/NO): NO